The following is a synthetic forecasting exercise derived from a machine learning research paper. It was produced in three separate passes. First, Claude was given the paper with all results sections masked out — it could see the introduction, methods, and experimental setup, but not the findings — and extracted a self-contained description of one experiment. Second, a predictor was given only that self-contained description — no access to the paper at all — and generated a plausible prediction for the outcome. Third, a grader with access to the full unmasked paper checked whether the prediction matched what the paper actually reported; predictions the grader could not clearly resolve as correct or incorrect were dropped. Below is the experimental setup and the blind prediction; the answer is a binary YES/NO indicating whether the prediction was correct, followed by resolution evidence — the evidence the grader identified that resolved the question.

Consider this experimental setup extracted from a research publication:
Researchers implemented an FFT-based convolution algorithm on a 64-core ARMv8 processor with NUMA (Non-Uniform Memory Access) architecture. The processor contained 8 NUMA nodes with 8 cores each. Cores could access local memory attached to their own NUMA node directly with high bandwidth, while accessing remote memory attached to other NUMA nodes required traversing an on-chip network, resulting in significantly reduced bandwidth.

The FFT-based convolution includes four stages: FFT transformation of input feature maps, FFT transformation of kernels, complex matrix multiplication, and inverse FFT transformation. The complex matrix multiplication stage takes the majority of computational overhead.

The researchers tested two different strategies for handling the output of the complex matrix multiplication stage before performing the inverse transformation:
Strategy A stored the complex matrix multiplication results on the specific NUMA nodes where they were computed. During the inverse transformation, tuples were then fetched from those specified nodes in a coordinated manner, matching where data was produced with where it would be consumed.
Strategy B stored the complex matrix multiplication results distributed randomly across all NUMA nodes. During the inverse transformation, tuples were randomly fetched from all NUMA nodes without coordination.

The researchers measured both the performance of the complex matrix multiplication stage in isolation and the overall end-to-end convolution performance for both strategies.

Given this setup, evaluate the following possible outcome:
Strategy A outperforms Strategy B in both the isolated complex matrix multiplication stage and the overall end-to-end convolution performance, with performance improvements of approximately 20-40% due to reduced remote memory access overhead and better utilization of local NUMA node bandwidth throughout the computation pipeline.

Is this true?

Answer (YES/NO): NO